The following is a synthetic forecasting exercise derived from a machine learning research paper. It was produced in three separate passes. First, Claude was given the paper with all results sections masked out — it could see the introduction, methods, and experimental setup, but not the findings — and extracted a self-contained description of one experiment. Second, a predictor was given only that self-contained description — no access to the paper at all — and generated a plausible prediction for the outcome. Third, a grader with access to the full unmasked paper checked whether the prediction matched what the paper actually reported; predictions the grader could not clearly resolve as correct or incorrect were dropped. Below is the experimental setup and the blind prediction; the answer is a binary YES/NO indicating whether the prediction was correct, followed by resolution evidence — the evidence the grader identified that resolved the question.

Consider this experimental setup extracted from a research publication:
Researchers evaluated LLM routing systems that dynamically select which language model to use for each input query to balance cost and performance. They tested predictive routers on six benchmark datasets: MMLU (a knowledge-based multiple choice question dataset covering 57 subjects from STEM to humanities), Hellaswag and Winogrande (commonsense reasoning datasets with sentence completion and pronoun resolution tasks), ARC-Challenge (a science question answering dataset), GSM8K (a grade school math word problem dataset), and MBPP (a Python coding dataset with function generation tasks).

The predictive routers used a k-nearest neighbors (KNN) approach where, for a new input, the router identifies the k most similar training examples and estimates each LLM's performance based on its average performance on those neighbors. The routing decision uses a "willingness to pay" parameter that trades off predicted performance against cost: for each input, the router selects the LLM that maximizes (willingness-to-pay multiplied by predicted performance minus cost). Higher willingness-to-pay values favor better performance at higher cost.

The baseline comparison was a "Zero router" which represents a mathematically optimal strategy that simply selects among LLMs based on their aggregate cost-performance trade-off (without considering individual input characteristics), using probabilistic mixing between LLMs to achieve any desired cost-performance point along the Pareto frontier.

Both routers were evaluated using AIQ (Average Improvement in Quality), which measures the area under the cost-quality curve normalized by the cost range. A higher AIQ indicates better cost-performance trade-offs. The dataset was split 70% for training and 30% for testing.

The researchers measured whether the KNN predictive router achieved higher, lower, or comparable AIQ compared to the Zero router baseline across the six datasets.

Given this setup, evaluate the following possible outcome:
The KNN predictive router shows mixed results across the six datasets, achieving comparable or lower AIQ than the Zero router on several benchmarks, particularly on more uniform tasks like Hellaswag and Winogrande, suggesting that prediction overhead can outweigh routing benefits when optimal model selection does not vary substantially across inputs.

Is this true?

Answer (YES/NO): NO